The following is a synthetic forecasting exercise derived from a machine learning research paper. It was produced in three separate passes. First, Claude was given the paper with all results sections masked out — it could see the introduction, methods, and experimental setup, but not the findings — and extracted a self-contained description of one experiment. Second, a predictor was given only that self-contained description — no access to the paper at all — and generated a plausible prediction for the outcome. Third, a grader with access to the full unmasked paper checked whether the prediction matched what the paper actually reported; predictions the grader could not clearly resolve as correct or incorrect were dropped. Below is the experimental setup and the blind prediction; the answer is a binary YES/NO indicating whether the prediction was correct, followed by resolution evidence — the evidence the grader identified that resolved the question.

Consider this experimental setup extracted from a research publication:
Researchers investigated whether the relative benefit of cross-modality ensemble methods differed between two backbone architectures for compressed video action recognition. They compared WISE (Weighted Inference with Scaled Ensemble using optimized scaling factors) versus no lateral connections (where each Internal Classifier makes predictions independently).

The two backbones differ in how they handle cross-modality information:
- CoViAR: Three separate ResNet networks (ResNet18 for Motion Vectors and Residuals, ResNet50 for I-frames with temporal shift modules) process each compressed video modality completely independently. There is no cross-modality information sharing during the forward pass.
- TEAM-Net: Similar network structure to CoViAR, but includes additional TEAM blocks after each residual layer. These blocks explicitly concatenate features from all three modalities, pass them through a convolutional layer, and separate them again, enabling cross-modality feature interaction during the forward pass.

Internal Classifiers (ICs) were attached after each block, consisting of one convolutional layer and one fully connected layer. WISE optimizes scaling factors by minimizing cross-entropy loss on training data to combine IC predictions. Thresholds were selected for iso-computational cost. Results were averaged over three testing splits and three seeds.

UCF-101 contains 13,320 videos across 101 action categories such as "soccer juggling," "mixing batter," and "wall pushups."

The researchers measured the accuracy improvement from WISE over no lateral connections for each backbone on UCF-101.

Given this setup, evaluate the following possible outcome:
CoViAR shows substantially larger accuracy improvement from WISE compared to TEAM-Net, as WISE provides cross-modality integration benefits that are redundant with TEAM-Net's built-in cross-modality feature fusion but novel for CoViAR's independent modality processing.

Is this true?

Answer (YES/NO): YES